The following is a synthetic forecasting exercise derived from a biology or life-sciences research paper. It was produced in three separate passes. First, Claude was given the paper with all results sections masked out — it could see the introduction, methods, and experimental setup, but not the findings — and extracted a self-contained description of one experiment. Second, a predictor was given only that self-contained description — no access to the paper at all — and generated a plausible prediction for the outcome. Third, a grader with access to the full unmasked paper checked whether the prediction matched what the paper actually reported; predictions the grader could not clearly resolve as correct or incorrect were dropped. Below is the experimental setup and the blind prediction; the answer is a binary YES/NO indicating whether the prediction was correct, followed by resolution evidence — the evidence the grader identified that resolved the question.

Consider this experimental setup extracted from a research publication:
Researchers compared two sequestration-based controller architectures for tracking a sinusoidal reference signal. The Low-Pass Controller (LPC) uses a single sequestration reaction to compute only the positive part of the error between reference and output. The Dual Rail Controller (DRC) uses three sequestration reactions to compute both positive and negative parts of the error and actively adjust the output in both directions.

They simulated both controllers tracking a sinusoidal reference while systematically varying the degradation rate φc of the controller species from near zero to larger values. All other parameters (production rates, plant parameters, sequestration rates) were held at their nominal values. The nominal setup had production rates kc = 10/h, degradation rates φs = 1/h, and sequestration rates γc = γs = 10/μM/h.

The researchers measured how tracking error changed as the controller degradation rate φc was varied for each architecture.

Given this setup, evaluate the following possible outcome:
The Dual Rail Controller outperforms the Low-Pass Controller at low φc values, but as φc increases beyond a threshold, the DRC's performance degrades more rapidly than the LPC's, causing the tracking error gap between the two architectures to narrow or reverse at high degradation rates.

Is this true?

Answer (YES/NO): NO